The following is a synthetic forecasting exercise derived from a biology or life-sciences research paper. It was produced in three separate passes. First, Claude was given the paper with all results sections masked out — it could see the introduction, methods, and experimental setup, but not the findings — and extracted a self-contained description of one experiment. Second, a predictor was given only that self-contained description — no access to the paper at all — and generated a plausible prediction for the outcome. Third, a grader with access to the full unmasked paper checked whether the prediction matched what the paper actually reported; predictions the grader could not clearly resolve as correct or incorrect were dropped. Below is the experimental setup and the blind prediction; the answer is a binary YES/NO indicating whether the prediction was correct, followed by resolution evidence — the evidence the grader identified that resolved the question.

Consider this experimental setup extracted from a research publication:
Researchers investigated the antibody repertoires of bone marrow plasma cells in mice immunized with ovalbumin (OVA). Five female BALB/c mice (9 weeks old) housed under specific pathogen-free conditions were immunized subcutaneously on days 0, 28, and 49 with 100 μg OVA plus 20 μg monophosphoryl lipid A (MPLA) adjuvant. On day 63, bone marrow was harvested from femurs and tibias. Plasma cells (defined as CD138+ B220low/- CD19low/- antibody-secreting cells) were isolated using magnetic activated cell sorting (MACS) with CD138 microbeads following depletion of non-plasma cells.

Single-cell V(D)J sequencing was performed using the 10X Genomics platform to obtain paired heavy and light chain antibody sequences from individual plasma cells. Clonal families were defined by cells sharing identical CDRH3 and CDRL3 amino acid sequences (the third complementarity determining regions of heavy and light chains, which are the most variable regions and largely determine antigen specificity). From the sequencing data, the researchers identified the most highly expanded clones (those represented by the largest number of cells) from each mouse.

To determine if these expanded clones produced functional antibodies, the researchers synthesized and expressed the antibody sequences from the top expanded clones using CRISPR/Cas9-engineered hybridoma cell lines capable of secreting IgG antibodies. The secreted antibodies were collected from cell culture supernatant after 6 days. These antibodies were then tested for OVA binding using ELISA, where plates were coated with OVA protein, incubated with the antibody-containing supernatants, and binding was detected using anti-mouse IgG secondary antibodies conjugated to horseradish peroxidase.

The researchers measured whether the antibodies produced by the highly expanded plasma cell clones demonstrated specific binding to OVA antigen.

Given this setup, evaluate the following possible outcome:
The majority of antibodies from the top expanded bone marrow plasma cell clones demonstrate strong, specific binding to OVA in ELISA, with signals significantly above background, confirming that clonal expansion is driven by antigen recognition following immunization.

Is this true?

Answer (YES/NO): NO